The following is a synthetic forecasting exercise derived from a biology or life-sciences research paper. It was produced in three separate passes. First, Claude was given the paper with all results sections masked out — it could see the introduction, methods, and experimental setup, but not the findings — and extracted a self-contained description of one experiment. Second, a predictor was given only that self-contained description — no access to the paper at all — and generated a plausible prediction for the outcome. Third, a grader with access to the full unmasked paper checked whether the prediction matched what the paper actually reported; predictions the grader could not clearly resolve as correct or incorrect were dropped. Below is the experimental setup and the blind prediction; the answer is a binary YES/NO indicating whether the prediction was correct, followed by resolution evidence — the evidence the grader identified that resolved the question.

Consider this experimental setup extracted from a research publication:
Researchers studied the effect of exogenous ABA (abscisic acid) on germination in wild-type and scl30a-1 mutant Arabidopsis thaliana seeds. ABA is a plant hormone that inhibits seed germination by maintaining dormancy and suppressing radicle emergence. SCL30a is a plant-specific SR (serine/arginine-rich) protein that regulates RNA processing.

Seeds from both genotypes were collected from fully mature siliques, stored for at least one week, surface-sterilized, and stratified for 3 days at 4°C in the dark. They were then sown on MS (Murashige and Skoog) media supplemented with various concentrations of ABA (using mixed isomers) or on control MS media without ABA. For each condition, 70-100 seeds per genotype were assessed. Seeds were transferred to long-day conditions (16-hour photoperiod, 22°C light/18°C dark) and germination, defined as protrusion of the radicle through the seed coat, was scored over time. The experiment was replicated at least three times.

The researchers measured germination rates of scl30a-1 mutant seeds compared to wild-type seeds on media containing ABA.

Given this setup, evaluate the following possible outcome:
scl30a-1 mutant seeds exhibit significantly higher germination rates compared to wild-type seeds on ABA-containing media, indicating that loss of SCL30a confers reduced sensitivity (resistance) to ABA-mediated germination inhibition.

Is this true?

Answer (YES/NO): NO